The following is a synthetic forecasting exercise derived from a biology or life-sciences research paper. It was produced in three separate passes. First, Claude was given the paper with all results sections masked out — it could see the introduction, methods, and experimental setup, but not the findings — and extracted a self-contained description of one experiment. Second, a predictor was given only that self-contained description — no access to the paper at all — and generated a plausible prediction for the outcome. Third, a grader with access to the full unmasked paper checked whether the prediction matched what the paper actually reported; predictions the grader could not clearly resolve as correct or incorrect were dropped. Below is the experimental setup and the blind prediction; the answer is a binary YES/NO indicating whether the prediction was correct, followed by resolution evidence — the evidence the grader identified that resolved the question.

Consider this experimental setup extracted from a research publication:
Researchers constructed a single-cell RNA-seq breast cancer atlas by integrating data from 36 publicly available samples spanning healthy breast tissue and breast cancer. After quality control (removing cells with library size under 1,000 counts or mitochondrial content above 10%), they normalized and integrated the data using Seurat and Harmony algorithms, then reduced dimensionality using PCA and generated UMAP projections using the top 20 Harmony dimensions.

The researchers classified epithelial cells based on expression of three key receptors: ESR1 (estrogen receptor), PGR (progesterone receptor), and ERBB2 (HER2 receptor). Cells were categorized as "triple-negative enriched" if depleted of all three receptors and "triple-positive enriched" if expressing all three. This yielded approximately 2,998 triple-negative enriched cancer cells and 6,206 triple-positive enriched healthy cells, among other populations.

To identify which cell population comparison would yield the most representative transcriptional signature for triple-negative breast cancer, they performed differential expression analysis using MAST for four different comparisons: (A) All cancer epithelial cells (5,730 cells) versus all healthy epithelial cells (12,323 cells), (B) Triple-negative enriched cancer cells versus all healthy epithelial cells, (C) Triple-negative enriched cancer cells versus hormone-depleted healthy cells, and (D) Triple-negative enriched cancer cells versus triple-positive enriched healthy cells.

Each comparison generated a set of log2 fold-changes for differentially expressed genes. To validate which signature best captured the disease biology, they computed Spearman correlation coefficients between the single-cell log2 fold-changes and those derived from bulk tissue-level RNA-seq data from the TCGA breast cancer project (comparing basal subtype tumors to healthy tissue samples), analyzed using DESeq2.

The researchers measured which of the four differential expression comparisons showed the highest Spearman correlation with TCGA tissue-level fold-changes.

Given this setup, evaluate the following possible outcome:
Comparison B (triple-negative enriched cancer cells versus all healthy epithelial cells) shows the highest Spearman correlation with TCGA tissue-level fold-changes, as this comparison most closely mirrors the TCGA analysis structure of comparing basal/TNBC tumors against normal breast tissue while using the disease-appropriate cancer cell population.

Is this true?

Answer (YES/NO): NO